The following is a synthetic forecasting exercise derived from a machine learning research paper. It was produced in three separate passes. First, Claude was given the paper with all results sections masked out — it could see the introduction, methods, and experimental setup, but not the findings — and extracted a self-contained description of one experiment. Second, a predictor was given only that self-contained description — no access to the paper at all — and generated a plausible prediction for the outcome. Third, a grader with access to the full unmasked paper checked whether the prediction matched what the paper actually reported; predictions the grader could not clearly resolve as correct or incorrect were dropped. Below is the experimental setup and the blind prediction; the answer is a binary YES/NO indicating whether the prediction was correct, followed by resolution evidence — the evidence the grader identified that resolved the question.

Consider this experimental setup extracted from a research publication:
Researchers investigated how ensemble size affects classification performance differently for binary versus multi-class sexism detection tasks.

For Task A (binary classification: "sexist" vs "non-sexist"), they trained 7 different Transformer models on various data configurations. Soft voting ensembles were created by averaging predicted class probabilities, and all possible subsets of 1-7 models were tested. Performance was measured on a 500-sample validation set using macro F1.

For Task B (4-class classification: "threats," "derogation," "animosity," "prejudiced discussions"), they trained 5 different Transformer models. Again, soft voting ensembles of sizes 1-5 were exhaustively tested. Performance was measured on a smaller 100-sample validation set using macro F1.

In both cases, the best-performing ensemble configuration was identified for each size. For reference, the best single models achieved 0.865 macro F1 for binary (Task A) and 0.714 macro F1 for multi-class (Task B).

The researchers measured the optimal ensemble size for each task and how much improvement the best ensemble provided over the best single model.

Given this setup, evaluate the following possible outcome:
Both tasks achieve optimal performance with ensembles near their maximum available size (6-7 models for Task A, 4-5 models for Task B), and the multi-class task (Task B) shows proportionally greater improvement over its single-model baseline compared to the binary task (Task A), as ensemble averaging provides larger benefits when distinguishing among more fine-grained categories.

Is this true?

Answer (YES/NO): NO